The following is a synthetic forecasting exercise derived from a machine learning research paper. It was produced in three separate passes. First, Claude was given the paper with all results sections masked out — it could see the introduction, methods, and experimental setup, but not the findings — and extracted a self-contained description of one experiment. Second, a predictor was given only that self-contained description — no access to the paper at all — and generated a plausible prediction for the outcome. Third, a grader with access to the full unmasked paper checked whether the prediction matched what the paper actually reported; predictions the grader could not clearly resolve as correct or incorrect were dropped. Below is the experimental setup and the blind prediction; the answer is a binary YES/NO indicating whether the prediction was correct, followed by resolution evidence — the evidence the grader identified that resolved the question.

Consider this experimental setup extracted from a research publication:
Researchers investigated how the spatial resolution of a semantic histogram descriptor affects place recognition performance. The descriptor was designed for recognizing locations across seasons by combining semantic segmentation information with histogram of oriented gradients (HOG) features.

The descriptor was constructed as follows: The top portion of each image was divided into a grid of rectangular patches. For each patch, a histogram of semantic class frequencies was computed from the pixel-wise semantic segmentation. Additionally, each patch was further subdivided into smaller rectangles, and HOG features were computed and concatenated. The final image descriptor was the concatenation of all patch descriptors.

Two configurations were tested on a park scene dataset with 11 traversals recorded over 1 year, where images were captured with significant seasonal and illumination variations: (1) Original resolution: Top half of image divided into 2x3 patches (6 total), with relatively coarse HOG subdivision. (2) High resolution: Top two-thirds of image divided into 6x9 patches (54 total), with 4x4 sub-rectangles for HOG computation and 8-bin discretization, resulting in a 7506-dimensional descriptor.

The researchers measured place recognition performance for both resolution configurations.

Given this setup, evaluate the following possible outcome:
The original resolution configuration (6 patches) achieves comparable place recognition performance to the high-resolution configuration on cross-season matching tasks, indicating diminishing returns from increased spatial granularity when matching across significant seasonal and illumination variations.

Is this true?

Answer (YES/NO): NO